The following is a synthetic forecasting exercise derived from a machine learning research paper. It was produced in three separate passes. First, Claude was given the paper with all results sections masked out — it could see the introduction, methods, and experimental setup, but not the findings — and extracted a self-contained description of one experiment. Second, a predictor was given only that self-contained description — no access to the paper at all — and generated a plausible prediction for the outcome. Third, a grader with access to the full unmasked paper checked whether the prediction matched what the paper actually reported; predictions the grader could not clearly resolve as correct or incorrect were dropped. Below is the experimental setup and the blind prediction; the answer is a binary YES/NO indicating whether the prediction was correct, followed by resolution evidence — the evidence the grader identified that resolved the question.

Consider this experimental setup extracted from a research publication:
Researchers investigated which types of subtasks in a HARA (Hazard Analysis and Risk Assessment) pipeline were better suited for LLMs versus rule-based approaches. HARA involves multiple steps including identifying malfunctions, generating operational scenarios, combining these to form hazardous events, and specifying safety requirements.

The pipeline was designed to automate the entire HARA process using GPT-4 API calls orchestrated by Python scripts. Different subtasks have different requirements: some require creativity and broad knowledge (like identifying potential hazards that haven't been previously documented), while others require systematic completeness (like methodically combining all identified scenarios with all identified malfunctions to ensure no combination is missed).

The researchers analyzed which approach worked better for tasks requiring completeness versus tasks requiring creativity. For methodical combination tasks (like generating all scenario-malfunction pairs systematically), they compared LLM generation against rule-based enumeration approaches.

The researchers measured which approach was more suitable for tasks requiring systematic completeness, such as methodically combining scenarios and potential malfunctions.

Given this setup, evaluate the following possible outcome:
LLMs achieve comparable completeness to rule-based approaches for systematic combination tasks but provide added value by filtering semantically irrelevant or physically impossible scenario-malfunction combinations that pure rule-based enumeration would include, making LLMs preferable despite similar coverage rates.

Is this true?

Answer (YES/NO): NO